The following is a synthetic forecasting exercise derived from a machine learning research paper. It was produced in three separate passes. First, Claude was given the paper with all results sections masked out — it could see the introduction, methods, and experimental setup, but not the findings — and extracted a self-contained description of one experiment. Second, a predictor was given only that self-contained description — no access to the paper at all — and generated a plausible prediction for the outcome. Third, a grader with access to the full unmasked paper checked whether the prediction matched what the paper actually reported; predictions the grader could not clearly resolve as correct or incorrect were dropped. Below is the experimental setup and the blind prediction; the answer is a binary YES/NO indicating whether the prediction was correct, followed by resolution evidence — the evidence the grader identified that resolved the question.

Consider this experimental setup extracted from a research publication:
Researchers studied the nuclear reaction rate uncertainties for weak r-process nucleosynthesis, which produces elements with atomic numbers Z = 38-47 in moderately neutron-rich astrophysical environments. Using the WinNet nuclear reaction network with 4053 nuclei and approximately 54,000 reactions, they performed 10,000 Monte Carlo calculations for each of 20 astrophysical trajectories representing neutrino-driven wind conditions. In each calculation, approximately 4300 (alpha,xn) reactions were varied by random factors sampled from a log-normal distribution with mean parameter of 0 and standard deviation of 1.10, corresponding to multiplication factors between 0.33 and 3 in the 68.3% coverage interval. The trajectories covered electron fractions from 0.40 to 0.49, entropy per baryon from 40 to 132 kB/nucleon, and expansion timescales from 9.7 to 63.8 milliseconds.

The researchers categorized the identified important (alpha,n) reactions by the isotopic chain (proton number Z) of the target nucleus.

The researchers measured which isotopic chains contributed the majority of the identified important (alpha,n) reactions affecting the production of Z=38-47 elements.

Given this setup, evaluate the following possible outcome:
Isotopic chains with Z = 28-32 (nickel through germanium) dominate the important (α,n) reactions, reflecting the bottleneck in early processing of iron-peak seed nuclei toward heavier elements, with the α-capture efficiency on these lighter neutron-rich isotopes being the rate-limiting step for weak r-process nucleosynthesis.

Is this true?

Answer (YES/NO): NO